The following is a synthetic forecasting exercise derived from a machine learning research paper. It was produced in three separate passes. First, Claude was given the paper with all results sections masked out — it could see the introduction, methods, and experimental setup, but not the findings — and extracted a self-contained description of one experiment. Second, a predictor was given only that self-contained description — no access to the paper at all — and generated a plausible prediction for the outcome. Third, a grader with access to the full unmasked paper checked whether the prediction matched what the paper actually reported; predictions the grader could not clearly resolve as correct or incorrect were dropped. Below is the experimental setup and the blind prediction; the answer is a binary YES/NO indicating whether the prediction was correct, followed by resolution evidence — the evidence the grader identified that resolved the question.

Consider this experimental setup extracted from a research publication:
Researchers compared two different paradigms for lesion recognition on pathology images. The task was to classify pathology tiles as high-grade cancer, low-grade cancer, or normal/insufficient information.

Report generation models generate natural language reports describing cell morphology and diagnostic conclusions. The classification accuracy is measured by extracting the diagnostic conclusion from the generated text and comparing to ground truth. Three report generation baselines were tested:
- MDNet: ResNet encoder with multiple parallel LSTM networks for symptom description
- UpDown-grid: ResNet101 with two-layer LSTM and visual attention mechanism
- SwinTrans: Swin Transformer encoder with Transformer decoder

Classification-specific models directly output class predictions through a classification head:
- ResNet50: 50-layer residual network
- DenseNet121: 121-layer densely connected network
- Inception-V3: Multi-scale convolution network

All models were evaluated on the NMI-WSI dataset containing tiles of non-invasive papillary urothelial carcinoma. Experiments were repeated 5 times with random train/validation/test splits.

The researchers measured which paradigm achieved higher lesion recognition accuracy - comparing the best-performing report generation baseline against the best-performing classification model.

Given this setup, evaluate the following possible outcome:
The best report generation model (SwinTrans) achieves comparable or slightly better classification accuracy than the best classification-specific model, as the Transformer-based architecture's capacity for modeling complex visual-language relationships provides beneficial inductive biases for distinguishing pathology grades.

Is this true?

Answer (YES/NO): YES